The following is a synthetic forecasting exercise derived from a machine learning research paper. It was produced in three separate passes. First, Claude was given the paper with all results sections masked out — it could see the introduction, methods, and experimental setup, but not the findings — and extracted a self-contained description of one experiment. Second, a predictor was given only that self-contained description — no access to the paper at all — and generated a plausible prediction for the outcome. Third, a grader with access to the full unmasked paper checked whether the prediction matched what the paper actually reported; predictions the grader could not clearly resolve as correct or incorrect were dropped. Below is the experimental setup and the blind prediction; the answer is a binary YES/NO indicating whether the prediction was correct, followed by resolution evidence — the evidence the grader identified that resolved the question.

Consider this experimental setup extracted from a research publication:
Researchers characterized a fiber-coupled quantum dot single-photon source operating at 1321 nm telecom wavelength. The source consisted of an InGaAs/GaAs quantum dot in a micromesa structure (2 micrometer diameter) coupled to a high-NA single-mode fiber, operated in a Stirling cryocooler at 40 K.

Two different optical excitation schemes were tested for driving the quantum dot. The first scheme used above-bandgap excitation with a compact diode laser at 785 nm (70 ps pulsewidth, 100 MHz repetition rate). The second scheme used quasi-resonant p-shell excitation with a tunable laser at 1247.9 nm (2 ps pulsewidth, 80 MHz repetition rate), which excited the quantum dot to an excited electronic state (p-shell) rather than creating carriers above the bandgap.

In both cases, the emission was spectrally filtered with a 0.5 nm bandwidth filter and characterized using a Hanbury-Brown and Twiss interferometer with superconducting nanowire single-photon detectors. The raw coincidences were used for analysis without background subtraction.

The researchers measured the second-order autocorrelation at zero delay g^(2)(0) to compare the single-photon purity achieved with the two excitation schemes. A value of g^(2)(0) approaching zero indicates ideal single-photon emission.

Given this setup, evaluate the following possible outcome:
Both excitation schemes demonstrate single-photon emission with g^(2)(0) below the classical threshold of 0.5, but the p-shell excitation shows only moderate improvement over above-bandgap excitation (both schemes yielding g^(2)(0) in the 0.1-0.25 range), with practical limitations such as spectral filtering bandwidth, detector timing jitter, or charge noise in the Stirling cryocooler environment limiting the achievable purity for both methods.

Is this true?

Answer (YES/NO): NO